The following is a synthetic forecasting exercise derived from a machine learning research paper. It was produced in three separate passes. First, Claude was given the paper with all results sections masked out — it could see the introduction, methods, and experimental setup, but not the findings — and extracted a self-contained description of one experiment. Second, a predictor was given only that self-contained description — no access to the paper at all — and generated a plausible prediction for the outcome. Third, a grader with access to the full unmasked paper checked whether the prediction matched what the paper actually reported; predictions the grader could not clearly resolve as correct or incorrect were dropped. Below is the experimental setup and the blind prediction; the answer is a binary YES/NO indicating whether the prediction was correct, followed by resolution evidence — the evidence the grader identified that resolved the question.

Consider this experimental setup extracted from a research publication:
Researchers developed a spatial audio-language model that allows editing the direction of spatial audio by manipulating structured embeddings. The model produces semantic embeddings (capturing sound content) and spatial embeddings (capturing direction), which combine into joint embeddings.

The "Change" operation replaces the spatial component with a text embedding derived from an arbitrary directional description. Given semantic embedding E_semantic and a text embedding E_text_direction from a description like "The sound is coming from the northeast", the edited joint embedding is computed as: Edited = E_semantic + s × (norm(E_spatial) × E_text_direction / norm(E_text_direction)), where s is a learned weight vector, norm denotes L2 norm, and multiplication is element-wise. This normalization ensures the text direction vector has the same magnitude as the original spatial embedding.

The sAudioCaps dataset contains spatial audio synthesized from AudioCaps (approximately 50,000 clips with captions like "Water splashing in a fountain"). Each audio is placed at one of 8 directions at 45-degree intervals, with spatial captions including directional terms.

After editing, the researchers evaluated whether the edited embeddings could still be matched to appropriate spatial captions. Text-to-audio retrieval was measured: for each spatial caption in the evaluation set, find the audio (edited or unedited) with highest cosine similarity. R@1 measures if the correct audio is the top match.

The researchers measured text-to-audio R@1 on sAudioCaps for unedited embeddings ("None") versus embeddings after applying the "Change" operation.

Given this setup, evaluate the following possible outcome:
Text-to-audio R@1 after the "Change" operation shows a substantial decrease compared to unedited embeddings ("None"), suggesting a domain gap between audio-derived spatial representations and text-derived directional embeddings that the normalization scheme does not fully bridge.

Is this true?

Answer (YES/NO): NO